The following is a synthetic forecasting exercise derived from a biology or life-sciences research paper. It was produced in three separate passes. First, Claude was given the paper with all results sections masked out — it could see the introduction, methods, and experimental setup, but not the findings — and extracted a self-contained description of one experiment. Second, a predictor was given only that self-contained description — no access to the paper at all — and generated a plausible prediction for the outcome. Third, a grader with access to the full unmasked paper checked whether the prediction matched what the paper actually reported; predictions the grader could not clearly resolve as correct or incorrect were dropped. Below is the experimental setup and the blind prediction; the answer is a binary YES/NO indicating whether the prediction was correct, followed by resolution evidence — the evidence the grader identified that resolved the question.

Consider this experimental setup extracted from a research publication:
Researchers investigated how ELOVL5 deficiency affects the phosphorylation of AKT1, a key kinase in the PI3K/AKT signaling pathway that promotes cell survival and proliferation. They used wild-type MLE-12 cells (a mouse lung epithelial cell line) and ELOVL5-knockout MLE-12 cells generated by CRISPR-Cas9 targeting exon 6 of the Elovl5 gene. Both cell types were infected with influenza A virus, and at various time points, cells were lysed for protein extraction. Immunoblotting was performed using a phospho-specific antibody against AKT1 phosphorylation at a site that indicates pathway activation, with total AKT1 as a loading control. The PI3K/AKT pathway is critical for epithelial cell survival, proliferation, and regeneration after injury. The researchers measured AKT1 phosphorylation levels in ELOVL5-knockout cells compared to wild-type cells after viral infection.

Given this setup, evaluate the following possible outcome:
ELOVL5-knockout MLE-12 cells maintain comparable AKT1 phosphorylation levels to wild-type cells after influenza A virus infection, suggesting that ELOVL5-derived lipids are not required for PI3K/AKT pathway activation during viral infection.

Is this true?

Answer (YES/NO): NO